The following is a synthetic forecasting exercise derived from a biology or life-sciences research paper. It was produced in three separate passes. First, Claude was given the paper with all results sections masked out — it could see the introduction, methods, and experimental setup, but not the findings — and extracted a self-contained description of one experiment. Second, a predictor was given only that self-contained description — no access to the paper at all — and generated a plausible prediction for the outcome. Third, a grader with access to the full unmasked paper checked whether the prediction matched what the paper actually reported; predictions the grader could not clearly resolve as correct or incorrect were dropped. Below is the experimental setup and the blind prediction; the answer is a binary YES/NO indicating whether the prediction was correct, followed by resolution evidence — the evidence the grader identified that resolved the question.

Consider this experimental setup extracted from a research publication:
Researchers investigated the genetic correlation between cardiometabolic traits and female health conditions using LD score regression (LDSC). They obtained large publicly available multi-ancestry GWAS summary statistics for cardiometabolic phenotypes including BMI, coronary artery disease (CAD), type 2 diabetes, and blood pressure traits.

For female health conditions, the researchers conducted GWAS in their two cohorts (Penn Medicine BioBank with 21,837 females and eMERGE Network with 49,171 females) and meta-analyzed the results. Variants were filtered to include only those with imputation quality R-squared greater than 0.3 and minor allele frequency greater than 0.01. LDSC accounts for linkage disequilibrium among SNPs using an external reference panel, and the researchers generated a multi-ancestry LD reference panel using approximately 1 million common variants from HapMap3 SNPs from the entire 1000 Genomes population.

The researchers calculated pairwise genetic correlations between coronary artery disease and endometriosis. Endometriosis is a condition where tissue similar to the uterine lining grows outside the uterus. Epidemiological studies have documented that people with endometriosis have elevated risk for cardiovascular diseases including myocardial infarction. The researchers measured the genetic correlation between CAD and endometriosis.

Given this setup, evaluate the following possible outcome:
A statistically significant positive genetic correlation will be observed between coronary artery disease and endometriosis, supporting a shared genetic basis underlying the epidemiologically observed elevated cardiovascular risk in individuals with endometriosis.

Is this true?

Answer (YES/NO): NO